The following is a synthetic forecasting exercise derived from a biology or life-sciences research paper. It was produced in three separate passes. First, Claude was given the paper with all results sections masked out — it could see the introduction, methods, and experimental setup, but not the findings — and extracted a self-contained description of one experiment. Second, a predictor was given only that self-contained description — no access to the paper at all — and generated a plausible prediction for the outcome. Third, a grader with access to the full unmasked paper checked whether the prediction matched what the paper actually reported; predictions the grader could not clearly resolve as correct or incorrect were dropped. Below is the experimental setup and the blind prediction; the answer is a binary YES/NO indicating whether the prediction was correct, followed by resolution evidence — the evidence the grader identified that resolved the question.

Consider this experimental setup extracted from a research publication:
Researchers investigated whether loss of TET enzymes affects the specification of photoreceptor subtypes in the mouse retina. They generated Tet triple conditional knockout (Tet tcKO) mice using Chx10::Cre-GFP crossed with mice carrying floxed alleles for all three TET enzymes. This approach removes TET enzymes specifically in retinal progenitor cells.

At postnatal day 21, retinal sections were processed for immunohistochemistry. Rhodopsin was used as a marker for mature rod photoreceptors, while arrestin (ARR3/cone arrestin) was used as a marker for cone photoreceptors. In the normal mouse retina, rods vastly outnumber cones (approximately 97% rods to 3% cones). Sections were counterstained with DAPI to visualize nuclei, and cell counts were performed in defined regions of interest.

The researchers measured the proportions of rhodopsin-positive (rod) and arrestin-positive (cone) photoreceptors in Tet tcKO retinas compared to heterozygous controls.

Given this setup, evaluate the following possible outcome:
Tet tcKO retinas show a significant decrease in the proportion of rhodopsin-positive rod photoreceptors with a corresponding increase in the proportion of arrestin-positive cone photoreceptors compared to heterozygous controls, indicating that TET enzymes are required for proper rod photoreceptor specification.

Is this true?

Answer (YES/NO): YES